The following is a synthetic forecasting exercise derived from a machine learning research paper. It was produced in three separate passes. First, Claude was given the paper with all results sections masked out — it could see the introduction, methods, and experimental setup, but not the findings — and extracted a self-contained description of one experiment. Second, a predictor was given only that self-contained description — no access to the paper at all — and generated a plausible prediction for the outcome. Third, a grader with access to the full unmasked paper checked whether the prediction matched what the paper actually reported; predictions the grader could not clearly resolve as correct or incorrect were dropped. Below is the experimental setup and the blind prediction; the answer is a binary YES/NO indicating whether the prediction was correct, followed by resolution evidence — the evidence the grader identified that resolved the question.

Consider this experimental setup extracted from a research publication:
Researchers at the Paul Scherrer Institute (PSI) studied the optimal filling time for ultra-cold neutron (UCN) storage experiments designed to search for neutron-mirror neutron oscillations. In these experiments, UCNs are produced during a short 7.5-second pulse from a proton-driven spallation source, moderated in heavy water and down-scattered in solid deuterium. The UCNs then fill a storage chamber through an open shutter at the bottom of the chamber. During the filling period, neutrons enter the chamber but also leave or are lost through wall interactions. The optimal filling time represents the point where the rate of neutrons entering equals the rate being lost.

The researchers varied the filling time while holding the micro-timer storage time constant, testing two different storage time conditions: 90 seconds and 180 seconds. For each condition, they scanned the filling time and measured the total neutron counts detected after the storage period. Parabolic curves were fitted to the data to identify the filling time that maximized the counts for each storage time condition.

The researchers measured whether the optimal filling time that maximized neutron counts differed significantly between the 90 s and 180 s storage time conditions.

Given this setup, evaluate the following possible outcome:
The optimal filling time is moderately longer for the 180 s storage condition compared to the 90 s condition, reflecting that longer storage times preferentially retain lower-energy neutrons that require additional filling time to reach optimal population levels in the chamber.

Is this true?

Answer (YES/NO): NO